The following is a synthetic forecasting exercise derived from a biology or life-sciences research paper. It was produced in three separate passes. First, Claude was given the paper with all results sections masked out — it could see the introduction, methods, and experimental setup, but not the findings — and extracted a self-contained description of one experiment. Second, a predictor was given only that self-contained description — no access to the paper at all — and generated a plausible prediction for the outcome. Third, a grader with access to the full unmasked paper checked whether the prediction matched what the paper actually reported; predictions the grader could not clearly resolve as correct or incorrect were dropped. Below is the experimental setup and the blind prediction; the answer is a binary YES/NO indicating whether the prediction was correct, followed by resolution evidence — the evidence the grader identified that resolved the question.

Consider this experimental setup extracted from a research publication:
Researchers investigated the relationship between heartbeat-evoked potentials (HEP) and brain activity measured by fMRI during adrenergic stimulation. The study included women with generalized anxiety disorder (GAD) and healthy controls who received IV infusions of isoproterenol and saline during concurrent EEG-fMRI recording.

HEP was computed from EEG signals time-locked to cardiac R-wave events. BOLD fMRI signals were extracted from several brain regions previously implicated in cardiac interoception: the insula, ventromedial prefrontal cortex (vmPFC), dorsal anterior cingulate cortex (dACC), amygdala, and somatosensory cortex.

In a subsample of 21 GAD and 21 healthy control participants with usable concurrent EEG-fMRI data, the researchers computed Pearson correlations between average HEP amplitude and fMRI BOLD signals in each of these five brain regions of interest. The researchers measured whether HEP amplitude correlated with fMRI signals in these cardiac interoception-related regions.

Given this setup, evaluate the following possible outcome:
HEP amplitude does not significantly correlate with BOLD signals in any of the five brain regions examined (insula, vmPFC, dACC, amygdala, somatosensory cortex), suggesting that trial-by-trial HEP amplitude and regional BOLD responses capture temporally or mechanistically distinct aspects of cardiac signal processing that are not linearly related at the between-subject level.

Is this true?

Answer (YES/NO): YES